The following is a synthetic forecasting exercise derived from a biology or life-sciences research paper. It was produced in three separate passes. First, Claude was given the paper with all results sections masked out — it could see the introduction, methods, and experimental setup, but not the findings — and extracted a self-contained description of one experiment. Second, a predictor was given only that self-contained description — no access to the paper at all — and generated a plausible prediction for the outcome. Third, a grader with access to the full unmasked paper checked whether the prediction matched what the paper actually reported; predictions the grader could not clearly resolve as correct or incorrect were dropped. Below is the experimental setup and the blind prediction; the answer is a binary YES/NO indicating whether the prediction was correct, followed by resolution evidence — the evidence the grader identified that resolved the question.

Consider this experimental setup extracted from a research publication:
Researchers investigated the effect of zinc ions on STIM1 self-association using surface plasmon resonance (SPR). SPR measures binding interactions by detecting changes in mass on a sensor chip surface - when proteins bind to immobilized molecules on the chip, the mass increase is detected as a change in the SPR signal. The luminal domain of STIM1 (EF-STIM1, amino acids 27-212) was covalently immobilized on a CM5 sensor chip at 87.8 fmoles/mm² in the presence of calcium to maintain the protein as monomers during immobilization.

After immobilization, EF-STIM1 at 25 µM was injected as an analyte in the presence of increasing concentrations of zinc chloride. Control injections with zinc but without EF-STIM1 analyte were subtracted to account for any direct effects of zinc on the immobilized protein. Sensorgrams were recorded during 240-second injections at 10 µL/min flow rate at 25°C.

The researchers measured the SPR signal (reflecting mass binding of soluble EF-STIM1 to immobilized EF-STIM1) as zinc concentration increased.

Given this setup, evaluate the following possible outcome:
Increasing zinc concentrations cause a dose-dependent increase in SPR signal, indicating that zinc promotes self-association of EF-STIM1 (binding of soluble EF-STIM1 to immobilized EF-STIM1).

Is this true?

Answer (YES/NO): YES